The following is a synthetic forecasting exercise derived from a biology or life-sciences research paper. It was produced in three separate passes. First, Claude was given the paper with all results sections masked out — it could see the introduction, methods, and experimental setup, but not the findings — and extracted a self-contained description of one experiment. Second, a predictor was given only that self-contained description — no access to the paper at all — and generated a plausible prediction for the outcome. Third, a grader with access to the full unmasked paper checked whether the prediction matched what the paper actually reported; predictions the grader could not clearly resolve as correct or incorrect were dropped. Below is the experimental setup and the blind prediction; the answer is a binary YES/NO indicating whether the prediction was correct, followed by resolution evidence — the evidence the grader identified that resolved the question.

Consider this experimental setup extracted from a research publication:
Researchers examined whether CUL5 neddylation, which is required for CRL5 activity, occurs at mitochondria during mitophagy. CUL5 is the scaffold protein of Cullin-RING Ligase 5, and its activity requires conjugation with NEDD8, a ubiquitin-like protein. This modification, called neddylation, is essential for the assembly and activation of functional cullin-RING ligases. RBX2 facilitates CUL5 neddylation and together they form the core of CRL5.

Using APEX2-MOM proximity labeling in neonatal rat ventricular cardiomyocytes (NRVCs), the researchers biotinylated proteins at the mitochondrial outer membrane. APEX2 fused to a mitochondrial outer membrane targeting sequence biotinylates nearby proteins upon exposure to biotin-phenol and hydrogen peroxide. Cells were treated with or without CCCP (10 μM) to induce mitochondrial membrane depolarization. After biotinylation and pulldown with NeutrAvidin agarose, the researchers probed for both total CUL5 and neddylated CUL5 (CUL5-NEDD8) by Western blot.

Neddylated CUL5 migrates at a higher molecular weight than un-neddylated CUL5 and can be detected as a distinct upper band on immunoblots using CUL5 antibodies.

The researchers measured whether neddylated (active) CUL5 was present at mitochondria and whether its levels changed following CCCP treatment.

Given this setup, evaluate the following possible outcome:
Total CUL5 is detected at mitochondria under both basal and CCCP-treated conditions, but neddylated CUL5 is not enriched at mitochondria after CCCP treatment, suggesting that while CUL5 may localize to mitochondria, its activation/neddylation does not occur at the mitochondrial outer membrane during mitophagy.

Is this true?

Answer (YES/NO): NO